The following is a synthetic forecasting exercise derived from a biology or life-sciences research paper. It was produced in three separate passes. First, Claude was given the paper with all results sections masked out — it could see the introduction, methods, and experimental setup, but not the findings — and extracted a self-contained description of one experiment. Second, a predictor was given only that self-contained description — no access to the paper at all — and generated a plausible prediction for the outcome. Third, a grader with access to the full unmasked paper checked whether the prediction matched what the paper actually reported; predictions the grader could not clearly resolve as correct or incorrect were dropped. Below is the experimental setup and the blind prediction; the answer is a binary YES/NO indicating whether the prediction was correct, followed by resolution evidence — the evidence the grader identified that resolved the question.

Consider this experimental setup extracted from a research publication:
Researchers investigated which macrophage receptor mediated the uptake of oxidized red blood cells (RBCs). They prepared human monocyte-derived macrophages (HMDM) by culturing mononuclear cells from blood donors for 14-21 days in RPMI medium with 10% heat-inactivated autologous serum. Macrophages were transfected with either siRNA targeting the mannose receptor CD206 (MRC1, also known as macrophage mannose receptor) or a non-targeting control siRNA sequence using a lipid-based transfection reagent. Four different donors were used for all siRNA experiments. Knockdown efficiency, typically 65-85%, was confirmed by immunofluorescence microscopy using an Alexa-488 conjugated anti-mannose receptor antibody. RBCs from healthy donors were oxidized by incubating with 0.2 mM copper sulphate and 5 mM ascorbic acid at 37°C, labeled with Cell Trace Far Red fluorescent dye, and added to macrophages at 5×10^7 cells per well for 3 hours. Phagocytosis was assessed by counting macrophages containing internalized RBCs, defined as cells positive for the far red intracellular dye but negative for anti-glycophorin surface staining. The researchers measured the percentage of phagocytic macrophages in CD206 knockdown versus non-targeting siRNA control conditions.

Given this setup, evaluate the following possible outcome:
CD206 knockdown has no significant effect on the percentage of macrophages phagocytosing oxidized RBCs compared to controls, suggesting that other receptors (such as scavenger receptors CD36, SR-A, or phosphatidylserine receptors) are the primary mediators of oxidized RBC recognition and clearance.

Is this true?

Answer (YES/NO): NO